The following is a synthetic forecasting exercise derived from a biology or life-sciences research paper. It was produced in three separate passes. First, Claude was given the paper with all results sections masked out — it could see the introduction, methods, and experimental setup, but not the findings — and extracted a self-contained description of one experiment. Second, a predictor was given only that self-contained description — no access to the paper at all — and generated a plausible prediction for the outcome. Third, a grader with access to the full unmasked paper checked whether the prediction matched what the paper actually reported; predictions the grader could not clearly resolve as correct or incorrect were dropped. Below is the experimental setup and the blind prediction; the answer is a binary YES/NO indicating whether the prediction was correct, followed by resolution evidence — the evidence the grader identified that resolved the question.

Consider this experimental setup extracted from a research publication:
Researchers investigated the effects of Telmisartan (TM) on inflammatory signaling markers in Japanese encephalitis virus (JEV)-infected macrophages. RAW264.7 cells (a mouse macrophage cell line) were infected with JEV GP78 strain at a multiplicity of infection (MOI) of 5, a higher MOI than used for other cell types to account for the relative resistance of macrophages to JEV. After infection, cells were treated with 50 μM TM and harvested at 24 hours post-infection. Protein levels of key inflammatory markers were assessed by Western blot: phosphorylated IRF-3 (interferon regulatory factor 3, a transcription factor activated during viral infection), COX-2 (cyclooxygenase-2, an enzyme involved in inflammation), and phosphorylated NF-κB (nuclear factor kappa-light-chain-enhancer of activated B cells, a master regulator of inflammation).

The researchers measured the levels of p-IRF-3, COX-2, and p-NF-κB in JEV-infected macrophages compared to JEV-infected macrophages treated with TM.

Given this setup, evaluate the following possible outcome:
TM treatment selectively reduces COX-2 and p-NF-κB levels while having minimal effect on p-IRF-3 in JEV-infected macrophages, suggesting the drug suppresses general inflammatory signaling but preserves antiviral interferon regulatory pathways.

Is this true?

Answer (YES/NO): NO